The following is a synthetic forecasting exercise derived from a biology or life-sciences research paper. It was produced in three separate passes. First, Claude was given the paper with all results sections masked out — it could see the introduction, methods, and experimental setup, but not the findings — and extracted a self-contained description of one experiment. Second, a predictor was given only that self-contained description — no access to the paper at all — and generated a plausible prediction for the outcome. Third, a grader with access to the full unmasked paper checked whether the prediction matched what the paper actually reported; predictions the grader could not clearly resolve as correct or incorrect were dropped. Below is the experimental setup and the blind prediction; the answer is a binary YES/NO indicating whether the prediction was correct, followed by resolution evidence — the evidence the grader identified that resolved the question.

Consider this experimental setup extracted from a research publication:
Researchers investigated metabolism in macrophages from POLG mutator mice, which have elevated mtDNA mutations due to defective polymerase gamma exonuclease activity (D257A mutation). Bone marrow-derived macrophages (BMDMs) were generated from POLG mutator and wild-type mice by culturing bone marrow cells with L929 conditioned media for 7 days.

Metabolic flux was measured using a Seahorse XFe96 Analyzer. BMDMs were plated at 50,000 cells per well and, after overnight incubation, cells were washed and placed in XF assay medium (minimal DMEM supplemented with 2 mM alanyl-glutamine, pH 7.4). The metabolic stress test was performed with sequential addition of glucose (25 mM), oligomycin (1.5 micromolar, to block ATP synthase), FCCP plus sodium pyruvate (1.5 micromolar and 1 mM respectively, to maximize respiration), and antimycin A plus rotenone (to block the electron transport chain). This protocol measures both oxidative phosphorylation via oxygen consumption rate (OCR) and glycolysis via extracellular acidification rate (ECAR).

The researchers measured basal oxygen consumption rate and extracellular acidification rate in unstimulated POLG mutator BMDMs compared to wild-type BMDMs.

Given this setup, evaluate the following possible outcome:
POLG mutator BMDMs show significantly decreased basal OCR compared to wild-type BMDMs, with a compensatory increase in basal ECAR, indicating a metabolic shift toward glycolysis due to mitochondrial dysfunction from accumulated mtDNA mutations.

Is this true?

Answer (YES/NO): YES